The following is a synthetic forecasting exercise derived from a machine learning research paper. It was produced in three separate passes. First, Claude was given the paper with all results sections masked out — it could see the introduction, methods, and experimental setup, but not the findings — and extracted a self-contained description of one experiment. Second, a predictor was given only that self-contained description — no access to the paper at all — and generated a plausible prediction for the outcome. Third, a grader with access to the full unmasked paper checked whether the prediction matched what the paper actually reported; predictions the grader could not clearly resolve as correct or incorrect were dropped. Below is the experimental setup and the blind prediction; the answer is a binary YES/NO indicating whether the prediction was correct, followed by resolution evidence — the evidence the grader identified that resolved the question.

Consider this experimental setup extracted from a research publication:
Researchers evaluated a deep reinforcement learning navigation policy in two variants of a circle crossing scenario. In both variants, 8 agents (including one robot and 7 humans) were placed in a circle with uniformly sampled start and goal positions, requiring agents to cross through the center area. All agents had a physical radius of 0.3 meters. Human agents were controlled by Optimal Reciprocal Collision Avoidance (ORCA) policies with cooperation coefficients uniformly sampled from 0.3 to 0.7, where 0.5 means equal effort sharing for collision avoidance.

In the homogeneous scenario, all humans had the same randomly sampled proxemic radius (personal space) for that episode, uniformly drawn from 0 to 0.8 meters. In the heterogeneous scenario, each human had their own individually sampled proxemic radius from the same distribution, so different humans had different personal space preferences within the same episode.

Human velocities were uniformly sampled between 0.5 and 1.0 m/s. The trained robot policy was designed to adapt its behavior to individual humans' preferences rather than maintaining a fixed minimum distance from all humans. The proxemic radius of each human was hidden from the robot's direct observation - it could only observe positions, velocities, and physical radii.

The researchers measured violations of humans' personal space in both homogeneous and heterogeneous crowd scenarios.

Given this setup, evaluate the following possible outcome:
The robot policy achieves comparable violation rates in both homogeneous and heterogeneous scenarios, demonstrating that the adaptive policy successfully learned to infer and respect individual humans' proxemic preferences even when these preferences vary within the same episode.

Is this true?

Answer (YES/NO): YES